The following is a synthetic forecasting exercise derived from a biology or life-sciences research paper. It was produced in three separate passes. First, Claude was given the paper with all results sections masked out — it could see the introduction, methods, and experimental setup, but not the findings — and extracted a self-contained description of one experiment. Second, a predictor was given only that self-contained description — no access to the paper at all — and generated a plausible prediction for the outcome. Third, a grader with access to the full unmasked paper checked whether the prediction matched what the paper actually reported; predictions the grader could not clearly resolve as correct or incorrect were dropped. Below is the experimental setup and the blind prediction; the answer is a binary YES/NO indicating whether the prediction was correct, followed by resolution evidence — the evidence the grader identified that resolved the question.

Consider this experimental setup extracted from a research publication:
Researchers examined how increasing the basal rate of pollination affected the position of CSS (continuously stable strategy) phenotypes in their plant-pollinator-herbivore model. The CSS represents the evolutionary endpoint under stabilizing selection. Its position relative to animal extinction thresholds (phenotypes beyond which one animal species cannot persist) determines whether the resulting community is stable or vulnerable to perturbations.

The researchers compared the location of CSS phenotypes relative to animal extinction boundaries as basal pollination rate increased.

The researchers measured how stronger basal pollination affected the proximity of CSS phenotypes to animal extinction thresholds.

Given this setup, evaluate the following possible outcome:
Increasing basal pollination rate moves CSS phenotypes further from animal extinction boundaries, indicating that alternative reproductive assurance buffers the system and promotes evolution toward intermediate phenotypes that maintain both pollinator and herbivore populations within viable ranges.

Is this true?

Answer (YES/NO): NO